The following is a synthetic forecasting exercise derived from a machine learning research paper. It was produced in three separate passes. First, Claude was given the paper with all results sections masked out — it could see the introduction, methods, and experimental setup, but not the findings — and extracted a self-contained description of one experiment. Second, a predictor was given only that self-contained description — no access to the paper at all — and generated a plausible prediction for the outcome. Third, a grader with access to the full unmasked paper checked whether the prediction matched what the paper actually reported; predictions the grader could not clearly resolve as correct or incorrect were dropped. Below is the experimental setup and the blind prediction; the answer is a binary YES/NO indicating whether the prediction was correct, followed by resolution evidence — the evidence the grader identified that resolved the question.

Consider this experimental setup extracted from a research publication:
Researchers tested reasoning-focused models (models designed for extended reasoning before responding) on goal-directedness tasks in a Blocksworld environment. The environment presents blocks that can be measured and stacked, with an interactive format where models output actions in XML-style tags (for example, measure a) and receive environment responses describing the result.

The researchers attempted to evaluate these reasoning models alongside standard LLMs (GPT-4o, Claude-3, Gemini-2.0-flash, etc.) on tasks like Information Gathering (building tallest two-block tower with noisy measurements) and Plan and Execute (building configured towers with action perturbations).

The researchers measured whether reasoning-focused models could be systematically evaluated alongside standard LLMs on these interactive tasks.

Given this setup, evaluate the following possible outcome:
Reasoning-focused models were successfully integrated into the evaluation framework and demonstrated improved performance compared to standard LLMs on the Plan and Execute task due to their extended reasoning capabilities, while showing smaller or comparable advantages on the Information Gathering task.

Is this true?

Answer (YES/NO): NO